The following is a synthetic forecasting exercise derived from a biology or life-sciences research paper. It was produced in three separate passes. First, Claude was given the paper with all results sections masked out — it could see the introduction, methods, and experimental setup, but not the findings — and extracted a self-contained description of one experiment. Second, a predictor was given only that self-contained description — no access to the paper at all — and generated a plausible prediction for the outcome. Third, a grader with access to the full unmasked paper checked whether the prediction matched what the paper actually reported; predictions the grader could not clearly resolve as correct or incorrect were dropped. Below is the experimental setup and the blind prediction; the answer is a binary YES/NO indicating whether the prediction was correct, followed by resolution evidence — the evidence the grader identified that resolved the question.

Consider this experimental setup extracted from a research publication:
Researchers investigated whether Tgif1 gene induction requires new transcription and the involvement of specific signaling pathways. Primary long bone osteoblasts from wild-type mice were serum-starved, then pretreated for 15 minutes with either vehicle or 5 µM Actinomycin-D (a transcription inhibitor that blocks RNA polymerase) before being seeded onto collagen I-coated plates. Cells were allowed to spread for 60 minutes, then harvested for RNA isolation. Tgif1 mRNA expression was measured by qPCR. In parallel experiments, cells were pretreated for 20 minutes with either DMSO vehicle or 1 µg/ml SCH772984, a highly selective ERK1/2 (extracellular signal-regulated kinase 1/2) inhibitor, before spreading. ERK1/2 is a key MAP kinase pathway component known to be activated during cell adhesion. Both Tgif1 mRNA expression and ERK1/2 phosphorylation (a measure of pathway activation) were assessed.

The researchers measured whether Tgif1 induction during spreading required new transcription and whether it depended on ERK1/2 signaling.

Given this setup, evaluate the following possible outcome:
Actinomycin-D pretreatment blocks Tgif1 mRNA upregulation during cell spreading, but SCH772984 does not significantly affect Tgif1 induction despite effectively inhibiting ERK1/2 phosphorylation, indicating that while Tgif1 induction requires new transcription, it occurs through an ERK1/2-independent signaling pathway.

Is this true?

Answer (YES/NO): NO